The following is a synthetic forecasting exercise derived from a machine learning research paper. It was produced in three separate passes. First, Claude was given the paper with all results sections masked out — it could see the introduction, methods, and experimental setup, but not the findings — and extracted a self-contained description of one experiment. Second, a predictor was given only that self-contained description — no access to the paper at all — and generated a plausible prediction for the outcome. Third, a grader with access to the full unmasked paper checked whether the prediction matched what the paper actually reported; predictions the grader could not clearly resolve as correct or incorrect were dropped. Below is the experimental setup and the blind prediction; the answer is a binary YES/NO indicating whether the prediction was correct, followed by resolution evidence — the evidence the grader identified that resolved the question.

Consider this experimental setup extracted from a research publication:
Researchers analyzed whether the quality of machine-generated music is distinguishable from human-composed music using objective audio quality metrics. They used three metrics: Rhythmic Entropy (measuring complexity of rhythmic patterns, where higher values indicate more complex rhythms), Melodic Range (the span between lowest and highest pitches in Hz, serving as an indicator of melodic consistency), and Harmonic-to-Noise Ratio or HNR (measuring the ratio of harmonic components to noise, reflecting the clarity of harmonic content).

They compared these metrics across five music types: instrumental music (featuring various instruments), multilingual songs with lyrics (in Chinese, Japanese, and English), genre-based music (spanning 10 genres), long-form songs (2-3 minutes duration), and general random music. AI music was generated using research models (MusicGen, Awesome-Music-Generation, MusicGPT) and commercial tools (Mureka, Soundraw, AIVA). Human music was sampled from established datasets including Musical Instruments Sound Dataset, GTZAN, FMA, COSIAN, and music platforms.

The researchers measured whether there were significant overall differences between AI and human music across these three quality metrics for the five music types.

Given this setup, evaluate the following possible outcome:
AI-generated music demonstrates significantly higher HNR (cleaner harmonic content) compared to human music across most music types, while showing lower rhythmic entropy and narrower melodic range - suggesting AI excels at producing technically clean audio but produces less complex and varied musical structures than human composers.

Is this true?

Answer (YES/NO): NO